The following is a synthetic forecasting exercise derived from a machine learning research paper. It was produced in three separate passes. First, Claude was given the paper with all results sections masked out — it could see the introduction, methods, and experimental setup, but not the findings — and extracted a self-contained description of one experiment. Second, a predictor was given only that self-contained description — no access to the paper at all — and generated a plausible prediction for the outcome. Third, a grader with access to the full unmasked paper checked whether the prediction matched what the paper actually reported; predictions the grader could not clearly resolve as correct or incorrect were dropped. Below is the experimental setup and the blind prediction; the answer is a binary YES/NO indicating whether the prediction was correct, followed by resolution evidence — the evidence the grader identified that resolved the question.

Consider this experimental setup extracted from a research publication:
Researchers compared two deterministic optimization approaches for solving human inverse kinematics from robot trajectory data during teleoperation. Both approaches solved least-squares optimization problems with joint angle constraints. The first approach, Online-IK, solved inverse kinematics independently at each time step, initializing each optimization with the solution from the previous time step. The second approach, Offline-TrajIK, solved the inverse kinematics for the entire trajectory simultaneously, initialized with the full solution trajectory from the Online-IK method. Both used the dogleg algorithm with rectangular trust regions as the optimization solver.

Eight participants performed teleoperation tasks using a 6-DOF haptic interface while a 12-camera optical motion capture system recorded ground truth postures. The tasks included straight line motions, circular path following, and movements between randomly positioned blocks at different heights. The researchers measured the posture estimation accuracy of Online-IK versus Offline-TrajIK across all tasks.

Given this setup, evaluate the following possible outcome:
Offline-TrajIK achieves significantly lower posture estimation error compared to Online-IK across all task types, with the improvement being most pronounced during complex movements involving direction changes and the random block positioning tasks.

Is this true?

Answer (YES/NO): NO